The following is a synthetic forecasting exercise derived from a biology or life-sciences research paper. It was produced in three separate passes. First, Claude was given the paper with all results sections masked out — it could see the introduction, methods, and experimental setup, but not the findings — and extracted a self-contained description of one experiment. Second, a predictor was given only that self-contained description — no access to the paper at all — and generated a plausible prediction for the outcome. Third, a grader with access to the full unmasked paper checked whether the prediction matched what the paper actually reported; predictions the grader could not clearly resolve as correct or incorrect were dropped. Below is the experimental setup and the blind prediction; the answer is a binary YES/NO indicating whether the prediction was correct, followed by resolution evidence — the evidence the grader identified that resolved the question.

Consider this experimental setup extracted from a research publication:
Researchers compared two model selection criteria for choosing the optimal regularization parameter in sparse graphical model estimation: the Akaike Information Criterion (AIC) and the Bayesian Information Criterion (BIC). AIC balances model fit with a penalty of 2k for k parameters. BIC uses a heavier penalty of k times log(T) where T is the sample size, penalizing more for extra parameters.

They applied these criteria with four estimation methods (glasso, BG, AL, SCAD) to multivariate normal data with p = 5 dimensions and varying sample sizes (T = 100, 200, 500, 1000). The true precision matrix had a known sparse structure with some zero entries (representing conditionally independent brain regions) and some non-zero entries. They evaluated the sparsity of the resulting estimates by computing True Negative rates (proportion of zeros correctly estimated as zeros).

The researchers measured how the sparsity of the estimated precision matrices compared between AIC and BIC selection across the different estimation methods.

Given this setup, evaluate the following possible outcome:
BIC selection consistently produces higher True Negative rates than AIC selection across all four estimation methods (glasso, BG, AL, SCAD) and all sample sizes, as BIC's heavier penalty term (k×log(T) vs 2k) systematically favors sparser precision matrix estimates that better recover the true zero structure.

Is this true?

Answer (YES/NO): YES